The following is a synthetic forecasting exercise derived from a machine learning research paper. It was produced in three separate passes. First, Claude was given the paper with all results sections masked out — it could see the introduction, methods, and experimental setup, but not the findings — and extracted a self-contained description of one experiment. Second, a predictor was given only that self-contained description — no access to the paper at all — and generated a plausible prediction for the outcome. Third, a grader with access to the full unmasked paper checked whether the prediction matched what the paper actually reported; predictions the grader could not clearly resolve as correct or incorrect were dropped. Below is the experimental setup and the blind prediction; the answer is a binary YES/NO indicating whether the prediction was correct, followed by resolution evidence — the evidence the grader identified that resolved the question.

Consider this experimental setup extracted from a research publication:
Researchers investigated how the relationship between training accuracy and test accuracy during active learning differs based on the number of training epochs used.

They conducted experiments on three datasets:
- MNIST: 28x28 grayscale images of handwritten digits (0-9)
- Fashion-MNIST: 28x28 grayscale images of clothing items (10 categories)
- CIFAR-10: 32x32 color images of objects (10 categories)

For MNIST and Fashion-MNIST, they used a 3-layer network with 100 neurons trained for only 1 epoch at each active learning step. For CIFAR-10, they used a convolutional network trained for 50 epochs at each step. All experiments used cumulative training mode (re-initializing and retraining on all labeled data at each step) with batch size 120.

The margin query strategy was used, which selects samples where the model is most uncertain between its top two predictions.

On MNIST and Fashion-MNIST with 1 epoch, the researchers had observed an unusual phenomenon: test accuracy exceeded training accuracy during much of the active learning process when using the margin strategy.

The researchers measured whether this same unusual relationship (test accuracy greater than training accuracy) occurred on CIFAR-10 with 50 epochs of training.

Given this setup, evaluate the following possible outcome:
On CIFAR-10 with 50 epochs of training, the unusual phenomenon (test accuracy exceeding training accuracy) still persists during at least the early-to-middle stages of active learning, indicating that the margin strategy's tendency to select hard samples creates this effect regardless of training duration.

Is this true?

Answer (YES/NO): NO